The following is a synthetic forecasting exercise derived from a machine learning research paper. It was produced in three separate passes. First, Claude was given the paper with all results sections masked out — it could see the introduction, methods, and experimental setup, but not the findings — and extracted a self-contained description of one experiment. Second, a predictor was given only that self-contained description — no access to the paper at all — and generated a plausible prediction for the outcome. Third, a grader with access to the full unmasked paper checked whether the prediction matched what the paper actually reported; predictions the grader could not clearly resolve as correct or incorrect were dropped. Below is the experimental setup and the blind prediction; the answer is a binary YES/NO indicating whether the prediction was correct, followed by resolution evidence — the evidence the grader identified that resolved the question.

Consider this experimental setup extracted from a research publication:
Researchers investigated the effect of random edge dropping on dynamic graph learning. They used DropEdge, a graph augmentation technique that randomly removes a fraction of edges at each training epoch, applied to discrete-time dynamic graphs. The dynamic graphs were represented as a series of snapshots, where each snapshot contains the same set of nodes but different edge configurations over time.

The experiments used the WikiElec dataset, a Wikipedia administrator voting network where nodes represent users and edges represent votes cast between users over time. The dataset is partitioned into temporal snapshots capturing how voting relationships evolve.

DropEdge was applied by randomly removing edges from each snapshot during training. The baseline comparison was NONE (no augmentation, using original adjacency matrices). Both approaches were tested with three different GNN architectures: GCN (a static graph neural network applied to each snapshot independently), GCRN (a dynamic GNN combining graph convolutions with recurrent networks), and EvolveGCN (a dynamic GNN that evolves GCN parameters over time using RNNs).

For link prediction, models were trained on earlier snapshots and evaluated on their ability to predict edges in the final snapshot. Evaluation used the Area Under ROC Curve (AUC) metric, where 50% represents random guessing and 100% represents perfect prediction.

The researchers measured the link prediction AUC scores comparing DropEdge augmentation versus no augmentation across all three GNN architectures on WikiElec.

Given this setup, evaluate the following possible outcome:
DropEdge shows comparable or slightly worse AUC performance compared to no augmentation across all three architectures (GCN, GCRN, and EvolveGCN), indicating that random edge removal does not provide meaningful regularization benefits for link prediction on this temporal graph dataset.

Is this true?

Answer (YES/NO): NO